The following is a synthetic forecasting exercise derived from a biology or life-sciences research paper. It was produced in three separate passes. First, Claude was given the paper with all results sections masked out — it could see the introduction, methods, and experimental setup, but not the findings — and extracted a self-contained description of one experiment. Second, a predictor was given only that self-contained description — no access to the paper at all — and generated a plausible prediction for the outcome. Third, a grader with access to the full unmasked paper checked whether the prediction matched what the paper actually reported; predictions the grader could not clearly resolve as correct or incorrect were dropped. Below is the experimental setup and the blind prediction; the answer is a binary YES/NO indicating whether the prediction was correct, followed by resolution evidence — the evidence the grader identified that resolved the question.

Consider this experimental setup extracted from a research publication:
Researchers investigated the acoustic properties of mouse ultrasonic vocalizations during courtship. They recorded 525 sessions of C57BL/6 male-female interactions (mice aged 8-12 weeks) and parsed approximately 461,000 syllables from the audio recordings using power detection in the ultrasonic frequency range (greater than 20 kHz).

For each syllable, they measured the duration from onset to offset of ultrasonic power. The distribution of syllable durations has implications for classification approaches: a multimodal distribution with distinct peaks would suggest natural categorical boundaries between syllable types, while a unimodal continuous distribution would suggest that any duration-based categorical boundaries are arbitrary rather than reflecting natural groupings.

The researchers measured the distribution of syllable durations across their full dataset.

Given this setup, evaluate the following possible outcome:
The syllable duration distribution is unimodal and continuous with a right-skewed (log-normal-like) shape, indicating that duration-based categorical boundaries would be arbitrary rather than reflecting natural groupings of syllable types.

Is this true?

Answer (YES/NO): NO